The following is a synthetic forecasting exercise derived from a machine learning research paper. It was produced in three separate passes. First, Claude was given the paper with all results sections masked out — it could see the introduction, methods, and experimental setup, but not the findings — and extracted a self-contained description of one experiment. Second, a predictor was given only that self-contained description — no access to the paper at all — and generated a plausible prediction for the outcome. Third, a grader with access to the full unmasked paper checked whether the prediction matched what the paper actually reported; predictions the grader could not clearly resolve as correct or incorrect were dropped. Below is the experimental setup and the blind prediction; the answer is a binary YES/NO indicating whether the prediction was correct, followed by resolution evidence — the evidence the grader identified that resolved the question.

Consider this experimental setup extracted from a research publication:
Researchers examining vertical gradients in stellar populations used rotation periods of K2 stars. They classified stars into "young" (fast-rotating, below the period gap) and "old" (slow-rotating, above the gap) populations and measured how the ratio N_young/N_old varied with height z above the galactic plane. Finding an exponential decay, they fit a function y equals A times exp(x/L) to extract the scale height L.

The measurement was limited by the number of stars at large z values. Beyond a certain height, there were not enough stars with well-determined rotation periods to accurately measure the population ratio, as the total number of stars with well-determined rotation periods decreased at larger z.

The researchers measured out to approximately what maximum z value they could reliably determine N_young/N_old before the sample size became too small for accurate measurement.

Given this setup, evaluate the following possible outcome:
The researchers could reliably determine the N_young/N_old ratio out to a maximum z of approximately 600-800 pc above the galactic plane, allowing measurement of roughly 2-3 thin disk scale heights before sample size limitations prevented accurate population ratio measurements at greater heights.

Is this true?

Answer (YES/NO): NO